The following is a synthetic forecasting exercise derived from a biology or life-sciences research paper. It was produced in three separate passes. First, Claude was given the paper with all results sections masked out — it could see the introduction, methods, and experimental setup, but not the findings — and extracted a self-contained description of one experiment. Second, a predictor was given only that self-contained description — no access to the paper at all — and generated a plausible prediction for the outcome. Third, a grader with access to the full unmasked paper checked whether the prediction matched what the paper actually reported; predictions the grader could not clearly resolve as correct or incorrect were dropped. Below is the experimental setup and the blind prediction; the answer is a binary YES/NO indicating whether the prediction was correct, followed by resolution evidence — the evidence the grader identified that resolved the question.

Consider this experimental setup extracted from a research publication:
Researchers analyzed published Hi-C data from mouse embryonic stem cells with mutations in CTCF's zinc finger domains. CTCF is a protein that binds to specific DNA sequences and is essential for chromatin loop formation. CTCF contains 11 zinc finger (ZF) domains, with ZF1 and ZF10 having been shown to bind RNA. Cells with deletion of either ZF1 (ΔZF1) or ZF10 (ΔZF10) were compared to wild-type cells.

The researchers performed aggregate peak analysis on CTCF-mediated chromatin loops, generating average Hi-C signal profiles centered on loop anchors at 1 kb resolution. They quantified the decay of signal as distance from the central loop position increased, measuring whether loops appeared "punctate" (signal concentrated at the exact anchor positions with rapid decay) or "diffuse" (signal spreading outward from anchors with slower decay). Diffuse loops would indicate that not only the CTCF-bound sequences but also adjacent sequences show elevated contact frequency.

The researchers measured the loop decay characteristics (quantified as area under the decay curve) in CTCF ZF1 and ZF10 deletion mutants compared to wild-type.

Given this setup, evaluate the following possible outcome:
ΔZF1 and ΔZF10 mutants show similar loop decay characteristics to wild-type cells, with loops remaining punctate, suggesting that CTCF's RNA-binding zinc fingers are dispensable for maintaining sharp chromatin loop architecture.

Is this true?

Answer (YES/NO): NO